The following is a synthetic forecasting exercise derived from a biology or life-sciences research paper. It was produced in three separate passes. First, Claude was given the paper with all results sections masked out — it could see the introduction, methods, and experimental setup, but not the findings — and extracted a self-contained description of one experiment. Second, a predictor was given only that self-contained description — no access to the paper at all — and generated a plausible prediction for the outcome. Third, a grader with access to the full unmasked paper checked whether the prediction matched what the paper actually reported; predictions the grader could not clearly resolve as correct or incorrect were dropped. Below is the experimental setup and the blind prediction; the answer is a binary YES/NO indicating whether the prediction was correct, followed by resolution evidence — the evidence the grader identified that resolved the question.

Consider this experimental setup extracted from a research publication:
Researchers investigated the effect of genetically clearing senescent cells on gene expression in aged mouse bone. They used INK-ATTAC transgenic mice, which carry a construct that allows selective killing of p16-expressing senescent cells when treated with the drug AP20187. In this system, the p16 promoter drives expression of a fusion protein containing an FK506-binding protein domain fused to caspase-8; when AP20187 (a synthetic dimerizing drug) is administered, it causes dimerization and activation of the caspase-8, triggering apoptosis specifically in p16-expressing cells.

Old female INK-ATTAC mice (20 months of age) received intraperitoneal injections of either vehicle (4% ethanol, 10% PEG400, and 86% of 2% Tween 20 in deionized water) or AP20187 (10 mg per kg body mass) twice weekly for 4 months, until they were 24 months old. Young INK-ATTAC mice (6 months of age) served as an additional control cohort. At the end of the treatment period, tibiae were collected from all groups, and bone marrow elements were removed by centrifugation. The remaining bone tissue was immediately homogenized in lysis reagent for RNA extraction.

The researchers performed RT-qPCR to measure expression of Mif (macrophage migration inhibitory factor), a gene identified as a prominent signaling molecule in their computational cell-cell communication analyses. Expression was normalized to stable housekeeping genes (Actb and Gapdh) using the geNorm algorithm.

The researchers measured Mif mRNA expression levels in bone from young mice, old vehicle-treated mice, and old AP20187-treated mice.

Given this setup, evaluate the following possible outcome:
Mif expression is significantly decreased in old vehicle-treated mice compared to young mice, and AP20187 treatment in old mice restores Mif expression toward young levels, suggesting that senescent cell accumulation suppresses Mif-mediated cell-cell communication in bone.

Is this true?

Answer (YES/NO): NO